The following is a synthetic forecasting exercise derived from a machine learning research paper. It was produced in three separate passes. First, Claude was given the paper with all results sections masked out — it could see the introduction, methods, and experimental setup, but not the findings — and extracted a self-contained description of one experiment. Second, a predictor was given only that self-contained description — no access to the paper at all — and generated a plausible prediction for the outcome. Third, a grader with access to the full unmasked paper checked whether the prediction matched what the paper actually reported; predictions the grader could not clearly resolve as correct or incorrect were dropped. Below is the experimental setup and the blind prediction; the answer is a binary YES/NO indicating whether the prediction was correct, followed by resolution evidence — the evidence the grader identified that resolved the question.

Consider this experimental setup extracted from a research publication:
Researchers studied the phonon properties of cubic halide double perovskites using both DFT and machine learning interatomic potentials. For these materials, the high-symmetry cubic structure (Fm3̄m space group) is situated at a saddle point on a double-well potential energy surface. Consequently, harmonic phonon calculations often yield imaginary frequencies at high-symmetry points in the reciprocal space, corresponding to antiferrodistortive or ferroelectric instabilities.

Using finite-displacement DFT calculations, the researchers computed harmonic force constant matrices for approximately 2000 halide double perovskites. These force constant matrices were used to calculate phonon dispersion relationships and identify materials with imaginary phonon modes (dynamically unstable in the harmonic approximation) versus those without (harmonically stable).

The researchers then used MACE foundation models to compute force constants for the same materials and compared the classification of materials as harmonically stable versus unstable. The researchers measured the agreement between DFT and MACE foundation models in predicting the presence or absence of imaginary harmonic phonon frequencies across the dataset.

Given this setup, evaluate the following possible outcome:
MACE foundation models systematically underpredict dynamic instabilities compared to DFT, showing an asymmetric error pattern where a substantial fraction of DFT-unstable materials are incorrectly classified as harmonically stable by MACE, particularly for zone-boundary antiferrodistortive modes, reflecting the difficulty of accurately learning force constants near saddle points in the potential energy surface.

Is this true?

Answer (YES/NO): NO